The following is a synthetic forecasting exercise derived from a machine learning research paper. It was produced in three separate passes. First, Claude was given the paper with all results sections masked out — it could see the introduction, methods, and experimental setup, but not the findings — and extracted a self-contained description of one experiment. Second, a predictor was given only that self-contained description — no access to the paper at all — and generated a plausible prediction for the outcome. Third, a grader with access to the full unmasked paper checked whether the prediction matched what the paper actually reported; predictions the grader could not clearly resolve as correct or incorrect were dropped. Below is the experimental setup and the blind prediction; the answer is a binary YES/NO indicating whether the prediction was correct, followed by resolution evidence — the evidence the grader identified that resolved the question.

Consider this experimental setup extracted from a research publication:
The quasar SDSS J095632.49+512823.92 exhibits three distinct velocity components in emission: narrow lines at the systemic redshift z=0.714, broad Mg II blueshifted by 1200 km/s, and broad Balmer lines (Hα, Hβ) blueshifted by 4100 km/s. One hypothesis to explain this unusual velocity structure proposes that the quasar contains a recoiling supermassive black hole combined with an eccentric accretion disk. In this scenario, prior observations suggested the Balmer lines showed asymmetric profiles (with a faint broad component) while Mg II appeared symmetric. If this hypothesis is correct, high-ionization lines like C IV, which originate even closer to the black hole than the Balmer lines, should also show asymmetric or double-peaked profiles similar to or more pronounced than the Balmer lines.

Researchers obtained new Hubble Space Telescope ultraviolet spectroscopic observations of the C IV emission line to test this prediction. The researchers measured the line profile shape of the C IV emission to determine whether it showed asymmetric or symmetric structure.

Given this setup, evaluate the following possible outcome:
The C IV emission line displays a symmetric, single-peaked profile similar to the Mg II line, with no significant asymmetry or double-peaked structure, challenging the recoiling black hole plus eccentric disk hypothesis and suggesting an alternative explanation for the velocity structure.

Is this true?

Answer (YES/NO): YES